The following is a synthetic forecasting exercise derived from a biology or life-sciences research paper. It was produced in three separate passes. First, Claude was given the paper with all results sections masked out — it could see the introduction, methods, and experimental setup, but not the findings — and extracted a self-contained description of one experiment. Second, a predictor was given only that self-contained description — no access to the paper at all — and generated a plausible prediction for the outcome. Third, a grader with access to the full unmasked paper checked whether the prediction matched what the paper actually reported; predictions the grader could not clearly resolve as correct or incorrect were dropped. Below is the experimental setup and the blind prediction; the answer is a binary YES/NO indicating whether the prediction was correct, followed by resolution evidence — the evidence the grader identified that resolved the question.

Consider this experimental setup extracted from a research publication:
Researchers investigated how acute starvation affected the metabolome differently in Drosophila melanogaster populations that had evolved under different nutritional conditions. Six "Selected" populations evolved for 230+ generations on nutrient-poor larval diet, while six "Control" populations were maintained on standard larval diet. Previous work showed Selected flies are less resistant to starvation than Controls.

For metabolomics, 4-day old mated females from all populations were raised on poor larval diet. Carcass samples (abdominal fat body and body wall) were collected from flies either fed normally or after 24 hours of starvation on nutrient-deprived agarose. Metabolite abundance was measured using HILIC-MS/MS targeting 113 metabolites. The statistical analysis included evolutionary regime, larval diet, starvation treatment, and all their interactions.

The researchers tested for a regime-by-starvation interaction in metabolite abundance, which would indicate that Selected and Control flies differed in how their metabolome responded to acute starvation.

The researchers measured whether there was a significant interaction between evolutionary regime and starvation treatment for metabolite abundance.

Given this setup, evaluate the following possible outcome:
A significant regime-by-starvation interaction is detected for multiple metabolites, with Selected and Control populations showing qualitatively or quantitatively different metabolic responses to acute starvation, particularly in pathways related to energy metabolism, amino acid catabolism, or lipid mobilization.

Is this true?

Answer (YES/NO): YES